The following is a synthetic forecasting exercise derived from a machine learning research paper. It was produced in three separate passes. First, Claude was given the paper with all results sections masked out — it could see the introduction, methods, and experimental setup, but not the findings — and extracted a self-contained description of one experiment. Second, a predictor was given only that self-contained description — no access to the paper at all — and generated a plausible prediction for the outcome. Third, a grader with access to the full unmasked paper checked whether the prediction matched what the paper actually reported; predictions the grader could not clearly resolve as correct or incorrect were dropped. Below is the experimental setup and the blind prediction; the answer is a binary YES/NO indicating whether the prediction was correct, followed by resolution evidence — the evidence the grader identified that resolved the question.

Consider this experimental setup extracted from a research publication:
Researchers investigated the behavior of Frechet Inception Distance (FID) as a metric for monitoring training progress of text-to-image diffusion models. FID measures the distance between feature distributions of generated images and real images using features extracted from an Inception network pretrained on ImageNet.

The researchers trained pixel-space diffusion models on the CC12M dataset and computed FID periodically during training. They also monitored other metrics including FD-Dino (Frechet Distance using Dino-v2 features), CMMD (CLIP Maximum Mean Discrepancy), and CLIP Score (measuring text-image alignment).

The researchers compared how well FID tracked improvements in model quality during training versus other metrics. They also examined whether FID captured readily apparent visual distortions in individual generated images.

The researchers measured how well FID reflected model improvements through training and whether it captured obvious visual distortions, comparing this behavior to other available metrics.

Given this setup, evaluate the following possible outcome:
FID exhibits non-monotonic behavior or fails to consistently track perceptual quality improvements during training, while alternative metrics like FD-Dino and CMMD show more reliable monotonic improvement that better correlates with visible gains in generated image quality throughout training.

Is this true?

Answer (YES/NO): NO